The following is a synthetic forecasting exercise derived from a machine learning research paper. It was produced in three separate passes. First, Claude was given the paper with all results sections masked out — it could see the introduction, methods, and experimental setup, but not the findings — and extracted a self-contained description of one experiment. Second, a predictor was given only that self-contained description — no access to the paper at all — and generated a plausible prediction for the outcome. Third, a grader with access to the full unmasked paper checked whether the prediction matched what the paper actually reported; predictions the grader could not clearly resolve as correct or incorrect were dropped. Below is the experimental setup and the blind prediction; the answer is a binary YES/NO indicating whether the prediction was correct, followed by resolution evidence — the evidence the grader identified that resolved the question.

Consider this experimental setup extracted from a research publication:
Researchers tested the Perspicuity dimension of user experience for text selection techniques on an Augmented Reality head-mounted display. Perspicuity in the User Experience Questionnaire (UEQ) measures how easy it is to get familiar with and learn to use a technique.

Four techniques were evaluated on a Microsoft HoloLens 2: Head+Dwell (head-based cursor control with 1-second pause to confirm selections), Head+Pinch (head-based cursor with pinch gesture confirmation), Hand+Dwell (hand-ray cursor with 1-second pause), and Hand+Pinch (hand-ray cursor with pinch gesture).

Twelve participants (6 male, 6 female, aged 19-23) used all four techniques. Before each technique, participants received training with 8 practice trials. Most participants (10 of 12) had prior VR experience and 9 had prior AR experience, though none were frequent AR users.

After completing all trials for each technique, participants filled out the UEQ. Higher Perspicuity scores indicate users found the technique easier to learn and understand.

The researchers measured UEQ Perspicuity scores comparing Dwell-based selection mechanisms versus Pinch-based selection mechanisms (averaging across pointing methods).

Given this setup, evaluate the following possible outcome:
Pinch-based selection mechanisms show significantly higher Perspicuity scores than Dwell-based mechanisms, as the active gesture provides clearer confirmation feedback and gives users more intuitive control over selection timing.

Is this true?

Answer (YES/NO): NO